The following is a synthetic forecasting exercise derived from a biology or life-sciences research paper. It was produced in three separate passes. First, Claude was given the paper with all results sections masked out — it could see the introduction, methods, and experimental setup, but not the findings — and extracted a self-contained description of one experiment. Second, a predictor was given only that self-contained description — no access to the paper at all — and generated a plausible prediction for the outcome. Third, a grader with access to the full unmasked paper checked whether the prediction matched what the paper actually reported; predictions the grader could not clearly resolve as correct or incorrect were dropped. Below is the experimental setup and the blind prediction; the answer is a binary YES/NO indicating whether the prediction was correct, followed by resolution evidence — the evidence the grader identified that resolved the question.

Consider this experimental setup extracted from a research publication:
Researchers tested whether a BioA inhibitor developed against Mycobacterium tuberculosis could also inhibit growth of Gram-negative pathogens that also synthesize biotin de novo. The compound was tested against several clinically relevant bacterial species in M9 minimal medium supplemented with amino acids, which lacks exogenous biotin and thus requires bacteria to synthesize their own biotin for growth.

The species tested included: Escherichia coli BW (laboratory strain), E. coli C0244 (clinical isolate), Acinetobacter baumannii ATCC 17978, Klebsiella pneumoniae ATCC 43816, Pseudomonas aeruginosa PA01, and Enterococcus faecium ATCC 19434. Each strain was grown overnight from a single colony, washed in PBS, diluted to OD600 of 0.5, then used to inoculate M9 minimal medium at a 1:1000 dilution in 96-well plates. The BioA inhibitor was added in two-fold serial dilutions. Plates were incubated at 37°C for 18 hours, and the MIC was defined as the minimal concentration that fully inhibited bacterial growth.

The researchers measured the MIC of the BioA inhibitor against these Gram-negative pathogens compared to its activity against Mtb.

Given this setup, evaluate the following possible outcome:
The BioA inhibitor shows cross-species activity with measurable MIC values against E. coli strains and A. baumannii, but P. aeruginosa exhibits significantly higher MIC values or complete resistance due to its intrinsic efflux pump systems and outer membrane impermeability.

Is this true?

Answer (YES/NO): NO